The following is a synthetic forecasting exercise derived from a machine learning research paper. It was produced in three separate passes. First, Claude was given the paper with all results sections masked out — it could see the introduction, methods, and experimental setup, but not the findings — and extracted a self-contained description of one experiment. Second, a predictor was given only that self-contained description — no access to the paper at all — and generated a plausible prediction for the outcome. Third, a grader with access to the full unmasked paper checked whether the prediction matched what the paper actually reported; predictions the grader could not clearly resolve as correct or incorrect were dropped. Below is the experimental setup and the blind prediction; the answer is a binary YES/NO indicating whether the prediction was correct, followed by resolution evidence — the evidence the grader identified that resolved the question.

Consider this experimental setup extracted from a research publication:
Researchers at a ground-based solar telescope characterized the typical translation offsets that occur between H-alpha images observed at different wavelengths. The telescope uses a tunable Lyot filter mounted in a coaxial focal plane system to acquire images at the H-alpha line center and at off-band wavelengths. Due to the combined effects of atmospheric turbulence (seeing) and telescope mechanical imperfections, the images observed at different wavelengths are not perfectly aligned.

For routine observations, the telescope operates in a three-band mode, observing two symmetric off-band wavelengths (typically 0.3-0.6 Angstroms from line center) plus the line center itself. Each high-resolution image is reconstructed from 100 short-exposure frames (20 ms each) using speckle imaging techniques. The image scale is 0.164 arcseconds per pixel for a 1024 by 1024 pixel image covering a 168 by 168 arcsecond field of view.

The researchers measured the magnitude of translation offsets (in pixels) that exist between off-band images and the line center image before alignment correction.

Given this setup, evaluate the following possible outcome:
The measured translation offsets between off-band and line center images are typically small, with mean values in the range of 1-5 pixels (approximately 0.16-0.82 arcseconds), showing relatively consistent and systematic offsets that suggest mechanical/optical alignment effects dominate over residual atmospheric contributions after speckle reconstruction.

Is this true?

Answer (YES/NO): YES